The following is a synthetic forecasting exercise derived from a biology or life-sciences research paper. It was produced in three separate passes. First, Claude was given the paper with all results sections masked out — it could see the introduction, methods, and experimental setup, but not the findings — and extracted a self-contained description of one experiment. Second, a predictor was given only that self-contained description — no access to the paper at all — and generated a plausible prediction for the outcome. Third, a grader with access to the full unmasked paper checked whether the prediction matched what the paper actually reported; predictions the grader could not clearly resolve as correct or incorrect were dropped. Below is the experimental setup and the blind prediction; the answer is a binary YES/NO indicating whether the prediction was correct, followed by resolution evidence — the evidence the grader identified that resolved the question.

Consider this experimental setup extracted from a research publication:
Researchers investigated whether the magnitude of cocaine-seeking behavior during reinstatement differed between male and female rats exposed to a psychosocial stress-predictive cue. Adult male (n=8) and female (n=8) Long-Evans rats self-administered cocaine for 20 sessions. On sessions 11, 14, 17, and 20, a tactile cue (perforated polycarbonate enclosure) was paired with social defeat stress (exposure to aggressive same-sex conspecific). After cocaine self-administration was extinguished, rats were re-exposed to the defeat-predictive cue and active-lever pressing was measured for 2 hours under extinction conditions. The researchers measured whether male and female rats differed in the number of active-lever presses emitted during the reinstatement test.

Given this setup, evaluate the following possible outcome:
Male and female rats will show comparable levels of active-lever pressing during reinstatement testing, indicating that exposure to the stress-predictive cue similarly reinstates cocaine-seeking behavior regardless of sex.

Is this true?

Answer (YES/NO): YES